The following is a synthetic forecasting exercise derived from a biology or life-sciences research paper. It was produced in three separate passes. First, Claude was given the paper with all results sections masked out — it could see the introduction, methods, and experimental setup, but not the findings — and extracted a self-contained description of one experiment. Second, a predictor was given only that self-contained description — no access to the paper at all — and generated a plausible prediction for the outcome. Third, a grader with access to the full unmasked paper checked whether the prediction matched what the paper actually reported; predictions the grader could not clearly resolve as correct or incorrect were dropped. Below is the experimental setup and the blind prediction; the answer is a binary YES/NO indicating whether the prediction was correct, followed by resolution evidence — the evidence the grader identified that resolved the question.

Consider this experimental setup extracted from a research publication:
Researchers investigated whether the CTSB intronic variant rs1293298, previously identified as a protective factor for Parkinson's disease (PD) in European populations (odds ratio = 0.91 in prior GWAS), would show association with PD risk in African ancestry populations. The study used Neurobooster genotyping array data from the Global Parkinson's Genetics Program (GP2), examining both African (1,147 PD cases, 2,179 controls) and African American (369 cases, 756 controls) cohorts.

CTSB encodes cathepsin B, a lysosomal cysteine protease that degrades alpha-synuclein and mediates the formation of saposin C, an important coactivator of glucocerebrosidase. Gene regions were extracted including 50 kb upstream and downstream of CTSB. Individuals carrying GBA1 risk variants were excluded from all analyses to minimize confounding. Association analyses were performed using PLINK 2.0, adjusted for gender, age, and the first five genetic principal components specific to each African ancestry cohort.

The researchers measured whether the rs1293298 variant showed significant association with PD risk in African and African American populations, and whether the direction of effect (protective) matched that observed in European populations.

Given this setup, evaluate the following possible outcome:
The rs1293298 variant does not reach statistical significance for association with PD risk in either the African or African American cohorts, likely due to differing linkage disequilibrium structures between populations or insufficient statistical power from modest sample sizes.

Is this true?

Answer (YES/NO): YES